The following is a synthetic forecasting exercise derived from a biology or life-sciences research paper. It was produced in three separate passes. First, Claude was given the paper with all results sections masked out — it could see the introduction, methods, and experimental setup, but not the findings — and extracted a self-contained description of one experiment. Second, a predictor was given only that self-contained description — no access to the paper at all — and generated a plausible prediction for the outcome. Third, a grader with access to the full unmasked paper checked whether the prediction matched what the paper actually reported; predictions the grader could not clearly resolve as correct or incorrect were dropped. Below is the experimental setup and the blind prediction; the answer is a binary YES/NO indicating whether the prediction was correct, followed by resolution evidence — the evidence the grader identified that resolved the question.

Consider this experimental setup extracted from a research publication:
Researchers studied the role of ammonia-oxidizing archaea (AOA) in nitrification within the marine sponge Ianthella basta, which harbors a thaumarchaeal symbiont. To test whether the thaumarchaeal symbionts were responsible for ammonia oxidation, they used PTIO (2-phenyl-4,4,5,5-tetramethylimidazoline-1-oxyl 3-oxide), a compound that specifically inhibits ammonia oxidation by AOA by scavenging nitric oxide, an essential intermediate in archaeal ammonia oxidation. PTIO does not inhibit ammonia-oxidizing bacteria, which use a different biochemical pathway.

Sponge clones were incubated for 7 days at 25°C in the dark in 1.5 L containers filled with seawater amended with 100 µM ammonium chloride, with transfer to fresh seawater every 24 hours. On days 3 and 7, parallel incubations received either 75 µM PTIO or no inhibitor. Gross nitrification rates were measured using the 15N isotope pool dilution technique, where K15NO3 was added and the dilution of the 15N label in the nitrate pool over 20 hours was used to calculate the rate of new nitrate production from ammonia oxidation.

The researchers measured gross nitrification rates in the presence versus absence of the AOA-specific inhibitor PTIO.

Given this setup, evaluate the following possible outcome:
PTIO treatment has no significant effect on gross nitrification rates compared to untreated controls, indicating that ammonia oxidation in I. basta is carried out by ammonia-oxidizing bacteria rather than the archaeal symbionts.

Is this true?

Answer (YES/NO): NO